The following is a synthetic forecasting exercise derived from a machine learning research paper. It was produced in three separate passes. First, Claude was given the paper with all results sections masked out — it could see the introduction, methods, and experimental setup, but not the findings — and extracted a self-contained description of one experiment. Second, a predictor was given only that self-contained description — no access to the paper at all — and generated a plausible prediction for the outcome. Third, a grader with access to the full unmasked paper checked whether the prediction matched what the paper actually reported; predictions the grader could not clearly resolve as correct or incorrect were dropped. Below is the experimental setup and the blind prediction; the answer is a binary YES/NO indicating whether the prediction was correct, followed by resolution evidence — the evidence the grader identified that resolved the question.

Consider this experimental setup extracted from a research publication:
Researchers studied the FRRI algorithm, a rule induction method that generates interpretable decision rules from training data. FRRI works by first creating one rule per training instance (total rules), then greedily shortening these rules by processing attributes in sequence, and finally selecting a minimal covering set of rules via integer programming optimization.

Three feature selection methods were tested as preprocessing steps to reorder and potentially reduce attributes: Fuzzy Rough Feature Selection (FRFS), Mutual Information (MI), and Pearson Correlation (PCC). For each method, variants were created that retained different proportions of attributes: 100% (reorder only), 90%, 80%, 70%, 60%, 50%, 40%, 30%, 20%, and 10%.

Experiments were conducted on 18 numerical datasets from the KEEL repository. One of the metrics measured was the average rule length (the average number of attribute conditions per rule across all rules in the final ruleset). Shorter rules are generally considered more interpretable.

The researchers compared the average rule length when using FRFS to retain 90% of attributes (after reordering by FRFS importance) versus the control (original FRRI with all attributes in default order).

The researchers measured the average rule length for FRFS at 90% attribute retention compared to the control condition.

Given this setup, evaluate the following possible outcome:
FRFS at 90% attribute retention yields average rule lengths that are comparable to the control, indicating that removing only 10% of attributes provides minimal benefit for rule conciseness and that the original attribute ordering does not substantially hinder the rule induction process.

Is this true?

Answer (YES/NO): NO